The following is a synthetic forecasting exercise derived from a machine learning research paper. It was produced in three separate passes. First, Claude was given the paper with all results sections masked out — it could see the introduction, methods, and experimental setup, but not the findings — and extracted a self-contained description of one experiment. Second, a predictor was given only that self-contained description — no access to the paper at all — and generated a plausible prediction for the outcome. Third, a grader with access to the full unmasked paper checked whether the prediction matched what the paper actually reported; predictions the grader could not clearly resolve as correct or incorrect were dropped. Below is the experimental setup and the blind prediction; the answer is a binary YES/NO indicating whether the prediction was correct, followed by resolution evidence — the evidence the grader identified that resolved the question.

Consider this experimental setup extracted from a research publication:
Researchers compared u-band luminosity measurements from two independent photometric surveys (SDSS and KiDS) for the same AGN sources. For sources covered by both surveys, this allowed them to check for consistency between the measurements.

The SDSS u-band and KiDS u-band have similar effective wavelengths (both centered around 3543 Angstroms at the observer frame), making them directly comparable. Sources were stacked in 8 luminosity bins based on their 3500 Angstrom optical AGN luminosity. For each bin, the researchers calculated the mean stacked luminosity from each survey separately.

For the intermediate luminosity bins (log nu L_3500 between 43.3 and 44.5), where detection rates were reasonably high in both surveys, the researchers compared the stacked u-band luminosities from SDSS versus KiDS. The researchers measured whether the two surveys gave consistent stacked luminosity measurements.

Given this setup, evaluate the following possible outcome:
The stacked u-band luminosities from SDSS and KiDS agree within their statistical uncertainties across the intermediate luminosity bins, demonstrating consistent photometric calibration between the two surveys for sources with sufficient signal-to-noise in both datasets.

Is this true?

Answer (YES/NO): NO